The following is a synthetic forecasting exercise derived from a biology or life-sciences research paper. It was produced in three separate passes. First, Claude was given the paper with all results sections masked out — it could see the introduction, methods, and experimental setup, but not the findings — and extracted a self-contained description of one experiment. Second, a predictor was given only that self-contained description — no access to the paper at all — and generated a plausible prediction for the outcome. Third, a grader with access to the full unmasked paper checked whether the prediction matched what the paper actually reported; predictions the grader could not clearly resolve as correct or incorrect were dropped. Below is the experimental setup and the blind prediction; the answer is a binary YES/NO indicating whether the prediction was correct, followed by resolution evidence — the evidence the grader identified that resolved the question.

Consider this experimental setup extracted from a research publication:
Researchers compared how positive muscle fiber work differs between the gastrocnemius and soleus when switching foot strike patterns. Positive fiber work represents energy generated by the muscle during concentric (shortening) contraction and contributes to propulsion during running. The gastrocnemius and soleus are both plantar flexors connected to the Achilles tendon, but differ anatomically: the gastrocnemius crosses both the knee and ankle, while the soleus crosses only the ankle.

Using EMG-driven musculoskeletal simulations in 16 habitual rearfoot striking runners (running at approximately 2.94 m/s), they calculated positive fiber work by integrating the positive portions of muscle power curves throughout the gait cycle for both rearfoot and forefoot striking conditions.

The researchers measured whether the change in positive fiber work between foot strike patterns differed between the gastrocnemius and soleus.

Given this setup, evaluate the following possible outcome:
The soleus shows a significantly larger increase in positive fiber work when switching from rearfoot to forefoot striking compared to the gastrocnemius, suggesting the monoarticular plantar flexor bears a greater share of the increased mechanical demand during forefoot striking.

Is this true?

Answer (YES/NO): NO